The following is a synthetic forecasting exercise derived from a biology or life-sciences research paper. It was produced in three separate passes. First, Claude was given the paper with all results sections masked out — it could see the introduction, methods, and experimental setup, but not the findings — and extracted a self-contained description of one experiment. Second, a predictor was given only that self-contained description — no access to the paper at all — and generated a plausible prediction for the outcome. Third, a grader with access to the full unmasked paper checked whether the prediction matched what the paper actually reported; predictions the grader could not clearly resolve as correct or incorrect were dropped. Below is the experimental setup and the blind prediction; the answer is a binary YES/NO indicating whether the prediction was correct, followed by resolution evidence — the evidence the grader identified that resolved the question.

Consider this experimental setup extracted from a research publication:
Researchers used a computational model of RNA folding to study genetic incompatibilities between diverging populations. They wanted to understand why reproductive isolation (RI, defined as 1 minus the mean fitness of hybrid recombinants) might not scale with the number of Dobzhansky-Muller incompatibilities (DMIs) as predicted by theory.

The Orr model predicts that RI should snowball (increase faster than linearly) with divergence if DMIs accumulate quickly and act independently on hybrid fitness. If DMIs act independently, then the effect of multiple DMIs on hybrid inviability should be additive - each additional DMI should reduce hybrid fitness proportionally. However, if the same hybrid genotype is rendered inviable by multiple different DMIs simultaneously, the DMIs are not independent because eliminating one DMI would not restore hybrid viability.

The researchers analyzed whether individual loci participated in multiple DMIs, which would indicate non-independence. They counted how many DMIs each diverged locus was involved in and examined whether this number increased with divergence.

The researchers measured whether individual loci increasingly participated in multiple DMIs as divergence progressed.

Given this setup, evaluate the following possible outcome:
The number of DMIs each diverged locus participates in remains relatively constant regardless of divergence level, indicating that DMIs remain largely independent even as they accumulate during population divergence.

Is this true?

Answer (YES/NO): NO